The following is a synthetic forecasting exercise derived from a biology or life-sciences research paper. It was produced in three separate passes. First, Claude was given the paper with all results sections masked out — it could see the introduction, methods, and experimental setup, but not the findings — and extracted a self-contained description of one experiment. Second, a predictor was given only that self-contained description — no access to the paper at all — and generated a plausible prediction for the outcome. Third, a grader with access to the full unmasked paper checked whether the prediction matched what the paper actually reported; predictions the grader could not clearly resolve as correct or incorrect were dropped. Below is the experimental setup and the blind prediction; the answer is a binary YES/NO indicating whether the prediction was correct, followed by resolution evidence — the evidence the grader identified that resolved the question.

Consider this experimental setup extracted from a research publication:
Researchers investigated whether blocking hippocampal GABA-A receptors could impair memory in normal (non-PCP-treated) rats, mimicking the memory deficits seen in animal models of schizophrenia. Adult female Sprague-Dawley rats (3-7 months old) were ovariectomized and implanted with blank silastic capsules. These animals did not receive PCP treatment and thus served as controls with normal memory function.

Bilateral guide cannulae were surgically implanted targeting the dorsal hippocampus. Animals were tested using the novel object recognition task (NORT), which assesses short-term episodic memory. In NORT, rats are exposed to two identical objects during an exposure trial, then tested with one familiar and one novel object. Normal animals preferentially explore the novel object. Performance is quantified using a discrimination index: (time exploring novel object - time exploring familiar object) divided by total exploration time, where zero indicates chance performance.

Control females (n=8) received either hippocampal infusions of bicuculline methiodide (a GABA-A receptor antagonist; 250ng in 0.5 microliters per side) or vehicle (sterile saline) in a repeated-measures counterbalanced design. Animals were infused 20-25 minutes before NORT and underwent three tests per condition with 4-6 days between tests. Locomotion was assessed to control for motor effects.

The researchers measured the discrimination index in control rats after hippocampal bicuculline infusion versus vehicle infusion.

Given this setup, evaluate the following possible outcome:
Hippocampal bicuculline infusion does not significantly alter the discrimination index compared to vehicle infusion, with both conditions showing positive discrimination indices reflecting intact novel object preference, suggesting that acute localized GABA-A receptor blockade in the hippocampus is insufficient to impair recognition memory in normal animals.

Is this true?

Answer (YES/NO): NO